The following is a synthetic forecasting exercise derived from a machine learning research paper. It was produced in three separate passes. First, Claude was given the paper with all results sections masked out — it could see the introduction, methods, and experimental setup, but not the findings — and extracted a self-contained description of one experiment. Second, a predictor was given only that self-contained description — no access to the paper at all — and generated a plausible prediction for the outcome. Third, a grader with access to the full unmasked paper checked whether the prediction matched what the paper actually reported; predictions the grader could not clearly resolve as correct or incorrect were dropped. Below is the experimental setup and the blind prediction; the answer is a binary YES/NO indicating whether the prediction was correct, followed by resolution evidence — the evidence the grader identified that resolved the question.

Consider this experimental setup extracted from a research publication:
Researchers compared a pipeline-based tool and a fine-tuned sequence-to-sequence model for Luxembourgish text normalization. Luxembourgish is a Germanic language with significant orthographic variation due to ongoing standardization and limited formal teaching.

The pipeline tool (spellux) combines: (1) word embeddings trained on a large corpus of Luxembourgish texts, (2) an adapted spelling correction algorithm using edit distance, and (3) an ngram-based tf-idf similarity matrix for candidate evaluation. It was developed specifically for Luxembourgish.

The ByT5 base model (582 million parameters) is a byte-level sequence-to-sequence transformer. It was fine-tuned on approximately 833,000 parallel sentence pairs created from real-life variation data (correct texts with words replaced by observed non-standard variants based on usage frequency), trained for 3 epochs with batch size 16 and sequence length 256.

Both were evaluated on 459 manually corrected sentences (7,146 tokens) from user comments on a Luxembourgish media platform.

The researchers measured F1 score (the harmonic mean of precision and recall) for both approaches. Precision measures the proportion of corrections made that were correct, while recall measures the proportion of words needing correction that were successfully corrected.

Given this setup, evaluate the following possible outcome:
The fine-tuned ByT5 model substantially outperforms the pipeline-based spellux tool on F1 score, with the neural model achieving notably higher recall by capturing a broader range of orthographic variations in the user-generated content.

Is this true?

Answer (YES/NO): NO